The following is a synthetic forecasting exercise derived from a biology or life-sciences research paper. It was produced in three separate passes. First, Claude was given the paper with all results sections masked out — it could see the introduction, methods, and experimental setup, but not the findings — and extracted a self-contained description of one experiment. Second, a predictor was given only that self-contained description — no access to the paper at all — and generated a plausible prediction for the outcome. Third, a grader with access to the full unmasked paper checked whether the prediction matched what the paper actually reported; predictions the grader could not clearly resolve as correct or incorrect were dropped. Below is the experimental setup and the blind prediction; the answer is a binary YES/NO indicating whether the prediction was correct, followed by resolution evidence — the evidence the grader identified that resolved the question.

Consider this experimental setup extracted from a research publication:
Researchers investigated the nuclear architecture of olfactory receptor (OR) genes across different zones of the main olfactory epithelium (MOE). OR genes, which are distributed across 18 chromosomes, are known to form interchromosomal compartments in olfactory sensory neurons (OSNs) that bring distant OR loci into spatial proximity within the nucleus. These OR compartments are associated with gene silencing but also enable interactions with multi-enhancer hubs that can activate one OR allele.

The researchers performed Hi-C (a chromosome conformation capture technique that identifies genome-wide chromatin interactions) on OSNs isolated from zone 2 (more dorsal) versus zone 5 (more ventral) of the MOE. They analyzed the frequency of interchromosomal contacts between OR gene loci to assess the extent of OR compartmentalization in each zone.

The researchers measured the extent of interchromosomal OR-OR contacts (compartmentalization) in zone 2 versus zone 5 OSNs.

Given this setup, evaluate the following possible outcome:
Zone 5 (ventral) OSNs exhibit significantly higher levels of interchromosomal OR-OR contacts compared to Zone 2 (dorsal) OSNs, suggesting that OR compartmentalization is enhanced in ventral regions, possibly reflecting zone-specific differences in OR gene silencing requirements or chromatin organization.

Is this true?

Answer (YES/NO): YES